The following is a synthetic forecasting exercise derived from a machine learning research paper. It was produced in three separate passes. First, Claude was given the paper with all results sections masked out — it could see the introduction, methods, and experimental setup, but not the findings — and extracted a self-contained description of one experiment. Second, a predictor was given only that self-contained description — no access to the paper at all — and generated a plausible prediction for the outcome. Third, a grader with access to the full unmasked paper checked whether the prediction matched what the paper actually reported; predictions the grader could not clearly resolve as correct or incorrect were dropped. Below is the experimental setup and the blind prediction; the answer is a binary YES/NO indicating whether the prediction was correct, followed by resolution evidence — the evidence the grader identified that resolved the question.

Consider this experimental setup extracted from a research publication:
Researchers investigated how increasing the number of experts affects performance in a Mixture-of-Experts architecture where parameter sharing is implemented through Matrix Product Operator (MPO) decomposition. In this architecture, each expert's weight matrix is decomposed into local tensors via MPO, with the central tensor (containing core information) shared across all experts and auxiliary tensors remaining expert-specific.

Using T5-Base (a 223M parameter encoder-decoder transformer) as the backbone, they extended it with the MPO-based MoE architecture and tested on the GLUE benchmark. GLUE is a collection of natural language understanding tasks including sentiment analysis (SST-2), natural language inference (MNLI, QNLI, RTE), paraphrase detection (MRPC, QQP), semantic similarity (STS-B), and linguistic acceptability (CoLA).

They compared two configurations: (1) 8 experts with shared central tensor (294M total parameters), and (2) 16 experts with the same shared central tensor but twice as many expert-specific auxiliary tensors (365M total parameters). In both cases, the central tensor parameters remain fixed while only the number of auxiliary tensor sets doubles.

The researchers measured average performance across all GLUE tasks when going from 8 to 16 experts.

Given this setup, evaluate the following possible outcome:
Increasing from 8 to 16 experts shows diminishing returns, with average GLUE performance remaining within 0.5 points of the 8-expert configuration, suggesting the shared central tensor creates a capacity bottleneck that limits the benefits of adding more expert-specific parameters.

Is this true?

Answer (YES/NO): YES